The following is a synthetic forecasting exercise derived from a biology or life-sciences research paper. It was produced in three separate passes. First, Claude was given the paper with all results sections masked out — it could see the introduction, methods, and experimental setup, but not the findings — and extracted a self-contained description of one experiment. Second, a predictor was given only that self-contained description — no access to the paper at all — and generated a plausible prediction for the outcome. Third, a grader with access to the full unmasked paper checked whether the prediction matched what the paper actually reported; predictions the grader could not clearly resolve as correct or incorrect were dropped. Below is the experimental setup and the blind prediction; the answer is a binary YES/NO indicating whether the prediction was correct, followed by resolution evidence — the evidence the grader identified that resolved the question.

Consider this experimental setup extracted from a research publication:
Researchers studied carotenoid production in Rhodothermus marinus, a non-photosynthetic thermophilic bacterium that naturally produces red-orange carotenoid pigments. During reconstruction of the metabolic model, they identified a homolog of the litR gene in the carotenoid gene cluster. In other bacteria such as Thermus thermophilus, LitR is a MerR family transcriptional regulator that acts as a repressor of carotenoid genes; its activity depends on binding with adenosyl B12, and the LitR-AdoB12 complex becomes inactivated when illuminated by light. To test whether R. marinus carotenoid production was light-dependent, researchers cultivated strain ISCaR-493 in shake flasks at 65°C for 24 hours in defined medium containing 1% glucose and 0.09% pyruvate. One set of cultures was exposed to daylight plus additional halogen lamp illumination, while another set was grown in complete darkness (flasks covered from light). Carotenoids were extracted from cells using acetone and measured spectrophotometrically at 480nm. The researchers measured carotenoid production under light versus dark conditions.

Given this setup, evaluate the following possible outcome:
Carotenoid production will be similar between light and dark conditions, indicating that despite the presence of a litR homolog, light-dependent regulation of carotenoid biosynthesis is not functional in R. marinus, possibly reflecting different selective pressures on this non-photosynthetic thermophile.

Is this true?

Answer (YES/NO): NO